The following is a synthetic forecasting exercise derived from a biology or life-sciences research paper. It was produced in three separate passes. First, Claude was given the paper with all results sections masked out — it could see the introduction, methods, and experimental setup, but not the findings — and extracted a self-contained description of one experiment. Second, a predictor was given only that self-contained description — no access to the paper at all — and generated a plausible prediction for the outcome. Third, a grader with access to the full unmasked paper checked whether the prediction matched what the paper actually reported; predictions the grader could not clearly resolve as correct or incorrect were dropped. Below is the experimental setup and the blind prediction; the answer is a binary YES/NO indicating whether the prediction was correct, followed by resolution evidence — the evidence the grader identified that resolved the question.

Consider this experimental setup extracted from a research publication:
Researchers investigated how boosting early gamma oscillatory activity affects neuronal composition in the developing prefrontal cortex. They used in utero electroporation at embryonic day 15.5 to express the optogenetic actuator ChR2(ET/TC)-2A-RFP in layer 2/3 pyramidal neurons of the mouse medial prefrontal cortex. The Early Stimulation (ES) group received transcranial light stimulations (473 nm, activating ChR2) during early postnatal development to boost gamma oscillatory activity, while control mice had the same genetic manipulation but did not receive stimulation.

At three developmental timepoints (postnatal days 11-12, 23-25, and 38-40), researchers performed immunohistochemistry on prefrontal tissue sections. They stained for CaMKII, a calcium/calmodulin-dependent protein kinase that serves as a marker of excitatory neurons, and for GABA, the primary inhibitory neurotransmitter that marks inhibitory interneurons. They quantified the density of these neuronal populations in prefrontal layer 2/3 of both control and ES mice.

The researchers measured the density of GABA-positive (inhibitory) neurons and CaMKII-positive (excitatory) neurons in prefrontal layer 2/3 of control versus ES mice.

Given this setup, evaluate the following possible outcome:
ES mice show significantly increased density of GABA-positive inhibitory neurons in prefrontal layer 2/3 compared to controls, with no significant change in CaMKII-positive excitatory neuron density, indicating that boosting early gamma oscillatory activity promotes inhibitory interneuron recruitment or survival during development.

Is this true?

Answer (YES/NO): NO